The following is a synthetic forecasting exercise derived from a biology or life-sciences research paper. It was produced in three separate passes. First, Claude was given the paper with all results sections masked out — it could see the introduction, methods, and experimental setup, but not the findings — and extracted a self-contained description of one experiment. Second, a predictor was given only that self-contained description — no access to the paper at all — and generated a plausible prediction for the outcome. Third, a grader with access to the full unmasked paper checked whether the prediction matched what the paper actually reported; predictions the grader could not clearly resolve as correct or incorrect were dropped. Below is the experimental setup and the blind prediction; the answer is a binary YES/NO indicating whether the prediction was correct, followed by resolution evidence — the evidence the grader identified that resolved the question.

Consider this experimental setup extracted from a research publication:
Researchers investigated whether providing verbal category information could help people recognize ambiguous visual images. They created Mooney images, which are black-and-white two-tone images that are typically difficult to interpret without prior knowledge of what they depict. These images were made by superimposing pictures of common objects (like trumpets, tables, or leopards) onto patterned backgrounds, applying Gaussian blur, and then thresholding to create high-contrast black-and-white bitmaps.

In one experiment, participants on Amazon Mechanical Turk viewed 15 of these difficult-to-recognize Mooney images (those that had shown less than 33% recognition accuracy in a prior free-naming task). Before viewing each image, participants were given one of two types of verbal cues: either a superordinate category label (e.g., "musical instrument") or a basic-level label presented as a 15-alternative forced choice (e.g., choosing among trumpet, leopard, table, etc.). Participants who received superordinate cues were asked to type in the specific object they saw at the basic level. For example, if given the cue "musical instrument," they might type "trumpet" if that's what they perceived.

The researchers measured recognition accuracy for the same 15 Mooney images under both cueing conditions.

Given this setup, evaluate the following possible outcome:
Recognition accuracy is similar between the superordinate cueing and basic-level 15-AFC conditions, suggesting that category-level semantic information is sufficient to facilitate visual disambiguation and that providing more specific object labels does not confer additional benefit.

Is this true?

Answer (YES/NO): NO